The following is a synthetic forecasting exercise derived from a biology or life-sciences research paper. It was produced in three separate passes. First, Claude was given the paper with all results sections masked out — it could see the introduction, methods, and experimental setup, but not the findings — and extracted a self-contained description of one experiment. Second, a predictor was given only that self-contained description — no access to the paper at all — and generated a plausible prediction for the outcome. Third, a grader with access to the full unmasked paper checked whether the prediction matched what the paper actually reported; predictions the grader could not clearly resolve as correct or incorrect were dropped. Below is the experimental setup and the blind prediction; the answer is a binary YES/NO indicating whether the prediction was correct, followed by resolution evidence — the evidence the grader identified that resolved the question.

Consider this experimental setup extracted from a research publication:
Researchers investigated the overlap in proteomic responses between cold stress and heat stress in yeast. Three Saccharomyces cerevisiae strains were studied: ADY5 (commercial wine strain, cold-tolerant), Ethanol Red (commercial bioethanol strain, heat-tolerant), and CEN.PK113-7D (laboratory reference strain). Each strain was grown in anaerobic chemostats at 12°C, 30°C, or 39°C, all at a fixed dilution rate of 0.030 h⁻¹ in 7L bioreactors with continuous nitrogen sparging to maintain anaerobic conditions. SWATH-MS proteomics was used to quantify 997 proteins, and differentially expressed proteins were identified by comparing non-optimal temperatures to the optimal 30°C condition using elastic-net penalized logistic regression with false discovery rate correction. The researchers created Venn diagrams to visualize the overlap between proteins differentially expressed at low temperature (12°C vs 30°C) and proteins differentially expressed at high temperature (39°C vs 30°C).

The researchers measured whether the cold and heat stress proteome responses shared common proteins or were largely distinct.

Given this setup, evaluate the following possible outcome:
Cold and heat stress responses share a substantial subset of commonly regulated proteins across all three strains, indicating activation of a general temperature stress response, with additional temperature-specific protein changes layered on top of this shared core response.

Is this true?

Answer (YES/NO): NO